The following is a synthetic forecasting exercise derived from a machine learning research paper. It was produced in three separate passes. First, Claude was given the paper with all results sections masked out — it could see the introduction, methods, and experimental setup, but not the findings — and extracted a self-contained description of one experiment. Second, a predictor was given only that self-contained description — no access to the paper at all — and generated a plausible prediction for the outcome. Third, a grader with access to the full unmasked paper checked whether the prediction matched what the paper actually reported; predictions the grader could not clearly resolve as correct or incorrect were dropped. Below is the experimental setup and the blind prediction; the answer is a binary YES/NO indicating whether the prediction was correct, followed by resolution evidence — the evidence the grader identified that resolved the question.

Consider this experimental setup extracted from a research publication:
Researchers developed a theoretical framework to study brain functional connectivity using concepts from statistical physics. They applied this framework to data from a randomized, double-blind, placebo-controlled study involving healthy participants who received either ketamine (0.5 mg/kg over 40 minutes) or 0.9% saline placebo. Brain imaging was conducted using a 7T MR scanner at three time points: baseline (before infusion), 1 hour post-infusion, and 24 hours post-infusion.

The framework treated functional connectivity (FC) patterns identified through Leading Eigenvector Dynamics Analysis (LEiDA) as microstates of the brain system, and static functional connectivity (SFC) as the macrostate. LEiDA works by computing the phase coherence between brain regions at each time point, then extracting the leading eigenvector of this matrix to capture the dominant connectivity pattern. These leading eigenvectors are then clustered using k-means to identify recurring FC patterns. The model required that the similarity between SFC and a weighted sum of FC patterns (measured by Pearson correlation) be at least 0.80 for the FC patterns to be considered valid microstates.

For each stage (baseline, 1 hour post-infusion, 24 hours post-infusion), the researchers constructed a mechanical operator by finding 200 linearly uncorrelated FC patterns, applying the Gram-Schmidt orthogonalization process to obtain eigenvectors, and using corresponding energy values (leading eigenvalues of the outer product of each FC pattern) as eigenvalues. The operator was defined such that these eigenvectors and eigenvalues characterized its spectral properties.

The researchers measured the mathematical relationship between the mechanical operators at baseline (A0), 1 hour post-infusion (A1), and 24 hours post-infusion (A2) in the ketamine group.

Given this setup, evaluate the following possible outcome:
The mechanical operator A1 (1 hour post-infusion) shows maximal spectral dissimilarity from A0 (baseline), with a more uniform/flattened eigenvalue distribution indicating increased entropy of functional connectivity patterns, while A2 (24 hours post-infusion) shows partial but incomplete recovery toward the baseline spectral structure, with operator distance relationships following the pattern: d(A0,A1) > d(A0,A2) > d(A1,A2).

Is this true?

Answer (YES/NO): NO